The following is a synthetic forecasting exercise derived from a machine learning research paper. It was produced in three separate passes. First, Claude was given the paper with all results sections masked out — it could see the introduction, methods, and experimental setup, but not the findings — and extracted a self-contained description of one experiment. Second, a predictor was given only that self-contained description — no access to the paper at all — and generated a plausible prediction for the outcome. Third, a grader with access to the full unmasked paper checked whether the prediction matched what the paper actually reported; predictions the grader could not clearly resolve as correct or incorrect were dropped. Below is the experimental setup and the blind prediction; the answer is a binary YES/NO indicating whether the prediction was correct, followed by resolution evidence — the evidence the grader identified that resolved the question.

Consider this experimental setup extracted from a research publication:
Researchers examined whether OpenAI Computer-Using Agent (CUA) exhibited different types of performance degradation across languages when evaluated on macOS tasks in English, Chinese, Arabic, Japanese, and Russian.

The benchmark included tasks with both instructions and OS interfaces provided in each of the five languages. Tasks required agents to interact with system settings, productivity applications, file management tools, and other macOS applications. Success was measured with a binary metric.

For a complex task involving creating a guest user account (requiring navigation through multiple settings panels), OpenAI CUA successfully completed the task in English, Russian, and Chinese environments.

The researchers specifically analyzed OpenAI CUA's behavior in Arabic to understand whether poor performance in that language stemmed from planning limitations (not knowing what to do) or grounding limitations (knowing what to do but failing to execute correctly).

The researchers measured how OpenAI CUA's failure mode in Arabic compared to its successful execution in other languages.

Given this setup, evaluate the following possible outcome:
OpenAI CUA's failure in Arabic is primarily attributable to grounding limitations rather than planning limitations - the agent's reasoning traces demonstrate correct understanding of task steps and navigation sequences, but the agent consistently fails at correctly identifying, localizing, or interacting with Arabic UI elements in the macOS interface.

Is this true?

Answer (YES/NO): YES